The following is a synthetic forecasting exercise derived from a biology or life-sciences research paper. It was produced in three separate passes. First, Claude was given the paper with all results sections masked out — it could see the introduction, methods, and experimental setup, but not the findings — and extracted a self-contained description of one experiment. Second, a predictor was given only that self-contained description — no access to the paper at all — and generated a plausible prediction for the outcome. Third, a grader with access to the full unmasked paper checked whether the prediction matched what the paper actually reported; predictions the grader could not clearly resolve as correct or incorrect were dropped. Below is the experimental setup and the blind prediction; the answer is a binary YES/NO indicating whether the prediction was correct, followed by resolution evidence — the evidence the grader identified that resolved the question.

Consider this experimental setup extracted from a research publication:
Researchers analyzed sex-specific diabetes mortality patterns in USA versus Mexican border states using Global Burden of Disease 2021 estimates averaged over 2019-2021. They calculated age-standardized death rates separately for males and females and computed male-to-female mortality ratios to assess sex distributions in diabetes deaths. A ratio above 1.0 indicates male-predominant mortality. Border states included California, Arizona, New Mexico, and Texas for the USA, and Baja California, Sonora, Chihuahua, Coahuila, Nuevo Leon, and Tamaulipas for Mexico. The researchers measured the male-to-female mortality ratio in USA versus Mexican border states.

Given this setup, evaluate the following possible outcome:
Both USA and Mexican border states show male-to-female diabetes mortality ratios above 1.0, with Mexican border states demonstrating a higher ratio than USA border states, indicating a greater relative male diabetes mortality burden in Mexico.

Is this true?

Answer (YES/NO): NO